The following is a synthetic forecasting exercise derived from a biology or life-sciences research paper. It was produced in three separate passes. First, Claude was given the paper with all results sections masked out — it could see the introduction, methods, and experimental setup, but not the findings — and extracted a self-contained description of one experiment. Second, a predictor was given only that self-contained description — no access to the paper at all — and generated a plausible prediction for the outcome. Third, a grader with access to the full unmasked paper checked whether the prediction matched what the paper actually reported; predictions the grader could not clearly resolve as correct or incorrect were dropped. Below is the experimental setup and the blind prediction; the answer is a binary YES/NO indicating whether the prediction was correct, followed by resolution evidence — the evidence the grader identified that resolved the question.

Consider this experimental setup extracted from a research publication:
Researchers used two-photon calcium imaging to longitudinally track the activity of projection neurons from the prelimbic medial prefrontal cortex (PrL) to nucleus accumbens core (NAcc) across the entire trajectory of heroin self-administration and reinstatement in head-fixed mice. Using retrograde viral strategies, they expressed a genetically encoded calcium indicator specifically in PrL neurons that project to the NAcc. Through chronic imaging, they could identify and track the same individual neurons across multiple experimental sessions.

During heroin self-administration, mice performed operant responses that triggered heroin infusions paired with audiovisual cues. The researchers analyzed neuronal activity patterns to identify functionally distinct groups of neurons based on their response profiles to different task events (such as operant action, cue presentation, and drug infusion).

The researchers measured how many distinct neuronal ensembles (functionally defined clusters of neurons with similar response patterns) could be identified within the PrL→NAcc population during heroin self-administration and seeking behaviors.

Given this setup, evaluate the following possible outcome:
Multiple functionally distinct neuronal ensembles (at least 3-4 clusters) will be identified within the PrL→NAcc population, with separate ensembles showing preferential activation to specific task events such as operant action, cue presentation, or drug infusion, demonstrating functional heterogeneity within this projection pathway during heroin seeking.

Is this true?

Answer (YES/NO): NO